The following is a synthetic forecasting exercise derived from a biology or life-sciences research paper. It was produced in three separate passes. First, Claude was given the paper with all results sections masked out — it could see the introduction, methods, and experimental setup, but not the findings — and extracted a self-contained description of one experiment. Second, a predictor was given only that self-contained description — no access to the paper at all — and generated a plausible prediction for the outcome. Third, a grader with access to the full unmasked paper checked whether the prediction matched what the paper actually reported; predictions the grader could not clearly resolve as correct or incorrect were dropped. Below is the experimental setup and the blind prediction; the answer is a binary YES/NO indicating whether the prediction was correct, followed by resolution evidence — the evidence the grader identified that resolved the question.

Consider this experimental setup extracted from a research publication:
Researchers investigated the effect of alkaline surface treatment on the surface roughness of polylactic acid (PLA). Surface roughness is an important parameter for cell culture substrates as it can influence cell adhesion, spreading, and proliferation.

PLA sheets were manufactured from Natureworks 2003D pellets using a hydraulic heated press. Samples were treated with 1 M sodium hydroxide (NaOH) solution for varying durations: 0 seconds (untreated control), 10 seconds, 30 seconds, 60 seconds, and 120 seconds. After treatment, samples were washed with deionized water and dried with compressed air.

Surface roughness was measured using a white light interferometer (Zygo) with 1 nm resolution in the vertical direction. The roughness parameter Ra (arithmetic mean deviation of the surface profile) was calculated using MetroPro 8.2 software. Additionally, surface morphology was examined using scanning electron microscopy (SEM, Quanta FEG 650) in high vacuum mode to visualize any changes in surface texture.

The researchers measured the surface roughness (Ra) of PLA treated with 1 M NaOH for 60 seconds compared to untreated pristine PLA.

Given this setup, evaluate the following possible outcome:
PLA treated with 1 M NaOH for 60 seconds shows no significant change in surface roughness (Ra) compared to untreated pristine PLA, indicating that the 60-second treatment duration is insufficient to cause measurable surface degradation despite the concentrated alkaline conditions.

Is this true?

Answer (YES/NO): NO